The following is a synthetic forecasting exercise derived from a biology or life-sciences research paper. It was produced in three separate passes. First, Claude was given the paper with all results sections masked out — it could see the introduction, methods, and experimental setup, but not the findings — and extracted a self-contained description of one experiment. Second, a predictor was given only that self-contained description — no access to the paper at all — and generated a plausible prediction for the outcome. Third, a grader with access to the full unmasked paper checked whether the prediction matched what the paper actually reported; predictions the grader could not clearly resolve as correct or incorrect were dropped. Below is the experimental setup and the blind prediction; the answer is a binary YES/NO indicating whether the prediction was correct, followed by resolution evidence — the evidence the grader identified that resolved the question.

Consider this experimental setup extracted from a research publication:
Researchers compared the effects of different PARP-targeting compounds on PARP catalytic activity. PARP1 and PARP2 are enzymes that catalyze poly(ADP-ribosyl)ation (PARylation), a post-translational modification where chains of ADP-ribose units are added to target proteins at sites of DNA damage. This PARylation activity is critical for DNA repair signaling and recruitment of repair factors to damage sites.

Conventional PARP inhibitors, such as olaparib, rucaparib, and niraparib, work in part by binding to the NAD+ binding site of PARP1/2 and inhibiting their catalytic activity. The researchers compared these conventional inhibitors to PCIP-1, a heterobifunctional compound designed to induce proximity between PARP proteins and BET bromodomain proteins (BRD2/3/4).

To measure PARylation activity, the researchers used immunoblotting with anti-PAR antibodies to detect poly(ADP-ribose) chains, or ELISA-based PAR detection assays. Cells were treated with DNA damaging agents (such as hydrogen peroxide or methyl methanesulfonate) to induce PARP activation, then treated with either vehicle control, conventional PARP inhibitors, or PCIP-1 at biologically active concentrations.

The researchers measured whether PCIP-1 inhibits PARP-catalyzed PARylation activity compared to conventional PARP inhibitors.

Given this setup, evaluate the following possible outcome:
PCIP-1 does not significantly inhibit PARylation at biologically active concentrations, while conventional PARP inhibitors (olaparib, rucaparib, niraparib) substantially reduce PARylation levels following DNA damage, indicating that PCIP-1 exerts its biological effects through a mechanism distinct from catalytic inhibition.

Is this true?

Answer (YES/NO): YES